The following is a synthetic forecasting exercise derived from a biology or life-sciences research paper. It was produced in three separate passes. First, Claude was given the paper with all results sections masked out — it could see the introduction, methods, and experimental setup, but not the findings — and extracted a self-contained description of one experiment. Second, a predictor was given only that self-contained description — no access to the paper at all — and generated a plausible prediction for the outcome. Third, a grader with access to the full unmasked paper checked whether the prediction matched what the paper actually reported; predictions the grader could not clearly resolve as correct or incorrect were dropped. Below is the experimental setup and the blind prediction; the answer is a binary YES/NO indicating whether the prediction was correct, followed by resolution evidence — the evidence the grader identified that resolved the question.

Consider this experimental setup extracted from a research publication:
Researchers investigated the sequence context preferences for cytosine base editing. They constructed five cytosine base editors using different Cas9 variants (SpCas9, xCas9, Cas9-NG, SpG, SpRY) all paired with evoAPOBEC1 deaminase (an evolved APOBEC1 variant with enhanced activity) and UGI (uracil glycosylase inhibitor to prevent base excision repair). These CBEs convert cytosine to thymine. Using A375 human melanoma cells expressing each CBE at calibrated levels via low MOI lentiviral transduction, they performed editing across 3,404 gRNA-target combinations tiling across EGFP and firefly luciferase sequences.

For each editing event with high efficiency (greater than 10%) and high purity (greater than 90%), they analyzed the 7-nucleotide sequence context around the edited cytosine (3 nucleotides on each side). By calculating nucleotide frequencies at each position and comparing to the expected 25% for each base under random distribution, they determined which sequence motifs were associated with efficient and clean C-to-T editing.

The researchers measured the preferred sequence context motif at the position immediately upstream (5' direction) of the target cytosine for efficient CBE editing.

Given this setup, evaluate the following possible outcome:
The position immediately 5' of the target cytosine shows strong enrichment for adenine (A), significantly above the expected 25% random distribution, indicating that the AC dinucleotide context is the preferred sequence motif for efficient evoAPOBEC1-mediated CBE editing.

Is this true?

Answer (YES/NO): NO